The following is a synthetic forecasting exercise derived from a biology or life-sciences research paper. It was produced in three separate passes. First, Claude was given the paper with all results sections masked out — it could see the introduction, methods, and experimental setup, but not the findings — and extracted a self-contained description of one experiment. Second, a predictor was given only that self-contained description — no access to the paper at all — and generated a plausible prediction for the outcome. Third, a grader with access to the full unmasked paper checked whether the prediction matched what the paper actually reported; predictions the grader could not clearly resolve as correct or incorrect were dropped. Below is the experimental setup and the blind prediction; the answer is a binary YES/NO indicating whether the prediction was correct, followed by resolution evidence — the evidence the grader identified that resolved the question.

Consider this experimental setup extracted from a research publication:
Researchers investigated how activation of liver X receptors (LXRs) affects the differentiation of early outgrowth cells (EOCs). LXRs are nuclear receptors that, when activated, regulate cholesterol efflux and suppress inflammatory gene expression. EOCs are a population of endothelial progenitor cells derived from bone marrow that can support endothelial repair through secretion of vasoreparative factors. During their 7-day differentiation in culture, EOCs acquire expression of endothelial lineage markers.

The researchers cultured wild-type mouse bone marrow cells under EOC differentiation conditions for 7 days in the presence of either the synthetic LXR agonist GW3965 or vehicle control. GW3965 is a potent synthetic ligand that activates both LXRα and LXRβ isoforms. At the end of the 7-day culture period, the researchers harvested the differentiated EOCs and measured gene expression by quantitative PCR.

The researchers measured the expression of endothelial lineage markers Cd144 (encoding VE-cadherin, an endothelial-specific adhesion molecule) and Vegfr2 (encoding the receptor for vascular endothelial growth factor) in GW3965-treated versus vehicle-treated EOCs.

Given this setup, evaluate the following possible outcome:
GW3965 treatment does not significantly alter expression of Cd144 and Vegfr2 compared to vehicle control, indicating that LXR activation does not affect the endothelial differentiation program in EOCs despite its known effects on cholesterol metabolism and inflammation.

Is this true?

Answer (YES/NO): NO